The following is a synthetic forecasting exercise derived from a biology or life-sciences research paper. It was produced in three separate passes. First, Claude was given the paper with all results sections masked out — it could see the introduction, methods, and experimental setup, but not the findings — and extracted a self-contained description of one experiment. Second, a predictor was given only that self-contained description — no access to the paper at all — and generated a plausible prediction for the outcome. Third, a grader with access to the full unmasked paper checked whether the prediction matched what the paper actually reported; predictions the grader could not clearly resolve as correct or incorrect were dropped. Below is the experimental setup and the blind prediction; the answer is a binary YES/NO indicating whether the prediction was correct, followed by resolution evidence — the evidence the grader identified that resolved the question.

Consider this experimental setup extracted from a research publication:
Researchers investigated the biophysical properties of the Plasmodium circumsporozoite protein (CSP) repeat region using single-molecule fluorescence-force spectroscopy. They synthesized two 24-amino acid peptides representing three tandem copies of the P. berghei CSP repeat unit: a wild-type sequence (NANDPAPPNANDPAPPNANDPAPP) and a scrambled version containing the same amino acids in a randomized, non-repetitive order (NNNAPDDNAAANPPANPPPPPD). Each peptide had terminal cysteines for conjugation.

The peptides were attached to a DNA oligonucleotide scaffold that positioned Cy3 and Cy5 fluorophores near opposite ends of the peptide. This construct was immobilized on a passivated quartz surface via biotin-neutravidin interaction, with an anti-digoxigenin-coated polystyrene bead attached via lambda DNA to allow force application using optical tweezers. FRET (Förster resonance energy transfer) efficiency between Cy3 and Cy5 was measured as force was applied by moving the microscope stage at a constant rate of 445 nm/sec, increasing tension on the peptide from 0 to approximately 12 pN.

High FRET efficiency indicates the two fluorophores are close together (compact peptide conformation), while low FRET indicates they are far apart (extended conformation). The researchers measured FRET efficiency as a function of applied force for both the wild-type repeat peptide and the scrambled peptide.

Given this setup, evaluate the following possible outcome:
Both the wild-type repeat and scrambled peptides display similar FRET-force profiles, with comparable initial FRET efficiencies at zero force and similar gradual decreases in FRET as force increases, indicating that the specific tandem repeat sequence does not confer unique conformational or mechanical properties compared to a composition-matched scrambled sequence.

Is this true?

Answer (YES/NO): NO